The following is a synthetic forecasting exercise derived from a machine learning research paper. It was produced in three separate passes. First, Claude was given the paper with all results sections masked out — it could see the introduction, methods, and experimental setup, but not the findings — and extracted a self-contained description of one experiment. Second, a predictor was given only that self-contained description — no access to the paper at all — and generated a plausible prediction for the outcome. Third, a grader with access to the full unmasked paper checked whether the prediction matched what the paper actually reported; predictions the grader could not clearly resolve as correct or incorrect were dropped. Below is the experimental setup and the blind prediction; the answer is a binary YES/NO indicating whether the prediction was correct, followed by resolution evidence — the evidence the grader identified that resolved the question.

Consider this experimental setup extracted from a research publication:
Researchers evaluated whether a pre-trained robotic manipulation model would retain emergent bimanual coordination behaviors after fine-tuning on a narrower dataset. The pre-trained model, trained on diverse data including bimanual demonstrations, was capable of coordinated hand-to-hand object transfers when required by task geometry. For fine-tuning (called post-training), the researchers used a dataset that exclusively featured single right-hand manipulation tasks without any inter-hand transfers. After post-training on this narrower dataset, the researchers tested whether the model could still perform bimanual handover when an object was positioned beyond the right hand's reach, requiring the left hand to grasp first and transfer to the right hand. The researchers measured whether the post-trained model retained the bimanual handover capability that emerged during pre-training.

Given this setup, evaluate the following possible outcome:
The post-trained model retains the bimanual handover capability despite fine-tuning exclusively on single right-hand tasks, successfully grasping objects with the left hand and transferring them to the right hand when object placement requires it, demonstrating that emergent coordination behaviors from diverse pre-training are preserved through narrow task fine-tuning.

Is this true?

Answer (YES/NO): NO